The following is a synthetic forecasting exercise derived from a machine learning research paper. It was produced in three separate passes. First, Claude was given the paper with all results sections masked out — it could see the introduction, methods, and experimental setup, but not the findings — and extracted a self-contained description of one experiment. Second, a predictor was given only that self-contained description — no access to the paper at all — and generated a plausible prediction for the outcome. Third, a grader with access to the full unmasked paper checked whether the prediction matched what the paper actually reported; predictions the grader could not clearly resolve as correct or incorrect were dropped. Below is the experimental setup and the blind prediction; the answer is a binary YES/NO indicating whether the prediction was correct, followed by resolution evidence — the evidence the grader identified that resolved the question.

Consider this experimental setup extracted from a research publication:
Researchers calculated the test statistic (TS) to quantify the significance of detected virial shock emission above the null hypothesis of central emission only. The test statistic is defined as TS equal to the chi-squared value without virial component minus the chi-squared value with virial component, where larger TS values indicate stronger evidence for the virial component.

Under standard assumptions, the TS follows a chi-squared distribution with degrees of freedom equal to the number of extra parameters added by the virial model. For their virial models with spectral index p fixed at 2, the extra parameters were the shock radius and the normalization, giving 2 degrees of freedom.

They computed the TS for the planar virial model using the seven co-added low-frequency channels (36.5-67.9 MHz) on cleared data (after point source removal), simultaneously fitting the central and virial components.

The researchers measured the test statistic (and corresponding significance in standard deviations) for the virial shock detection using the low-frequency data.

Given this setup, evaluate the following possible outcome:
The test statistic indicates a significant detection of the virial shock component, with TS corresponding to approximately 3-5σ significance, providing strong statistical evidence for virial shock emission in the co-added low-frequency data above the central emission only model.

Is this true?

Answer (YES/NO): YES